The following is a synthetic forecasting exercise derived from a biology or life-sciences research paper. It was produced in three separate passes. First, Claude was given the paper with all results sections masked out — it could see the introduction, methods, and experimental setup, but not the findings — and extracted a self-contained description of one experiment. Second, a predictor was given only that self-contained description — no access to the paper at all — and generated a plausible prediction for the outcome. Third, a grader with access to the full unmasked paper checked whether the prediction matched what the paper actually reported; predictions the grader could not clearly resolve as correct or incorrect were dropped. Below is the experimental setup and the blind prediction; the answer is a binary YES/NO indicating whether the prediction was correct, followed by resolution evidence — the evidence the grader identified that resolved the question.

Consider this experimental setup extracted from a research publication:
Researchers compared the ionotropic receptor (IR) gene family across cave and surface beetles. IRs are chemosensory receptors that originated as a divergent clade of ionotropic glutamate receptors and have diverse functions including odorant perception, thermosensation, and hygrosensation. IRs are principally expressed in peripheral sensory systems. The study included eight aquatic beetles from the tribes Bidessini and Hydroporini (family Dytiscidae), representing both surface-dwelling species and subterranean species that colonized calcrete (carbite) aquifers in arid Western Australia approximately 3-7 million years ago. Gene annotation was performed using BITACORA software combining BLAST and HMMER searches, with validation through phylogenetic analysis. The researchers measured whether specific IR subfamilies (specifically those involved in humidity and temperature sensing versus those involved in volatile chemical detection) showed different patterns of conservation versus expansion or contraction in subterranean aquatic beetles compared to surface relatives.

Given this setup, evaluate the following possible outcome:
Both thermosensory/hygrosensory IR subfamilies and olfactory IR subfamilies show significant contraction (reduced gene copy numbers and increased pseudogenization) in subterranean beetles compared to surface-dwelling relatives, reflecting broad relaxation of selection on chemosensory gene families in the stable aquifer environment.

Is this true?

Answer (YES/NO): NO